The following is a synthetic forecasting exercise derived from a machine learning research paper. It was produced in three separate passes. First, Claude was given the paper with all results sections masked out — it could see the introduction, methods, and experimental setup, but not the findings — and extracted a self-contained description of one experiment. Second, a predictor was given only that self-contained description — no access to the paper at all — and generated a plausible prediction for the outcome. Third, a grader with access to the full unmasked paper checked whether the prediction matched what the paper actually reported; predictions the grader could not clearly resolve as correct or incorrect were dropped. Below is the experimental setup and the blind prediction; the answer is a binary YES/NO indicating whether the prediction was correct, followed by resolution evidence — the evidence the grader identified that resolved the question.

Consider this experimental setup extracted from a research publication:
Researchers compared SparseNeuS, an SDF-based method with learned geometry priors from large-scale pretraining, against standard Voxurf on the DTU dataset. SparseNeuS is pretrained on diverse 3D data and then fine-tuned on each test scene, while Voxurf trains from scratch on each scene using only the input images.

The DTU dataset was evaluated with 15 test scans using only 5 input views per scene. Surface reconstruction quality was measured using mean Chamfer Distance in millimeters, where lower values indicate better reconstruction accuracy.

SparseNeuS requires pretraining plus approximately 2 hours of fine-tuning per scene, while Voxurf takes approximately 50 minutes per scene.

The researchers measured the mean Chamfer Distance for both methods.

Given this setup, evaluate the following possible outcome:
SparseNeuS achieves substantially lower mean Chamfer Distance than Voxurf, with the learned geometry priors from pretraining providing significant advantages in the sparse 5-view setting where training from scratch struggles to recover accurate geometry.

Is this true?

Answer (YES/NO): NO